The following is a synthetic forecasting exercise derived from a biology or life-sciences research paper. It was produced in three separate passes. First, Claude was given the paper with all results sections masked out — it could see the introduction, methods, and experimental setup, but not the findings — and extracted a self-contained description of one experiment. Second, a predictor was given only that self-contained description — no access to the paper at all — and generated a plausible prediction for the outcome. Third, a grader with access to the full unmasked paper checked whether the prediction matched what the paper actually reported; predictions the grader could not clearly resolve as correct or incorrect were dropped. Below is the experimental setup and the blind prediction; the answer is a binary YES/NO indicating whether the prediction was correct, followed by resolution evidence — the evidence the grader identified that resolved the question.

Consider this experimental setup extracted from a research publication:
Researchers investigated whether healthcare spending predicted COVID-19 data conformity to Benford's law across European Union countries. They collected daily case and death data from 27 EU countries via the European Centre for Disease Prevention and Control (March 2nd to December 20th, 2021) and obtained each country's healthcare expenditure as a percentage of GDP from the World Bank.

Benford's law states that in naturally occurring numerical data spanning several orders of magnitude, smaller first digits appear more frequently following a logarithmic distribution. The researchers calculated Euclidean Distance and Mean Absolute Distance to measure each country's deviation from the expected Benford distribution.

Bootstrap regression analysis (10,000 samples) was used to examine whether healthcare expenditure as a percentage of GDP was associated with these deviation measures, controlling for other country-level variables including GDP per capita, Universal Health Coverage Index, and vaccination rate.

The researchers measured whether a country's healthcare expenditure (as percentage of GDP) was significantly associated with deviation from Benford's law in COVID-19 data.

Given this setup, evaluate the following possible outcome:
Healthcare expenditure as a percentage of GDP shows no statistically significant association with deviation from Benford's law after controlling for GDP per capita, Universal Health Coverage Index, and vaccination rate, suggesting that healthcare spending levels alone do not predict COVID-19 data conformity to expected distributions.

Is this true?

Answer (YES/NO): YES